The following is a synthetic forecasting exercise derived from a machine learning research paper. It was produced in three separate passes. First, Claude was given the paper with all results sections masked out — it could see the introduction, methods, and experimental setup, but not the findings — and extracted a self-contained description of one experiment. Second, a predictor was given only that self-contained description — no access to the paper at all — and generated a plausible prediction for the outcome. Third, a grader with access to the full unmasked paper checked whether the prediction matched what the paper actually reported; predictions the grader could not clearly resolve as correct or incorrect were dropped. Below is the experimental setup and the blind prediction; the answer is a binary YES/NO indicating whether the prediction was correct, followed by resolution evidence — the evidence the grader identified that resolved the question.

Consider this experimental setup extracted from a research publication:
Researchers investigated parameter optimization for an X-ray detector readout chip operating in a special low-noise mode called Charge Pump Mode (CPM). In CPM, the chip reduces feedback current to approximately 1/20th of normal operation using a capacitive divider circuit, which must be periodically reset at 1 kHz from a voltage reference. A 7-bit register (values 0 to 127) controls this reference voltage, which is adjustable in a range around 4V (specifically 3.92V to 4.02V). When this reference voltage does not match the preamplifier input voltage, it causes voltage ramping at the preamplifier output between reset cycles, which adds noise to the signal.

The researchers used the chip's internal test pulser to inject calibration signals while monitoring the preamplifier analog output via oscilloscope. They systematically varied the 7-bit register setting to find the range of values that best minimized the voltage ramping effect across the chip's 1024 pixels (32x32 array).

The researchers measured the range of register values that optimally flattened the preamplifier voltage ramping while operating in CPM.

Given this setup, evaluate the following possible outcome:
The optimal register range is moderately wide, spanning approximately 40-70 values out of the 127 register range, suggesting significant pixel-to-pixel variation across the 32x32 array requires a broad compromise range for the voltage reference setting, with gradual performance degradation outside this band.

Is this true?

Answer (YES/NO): NO